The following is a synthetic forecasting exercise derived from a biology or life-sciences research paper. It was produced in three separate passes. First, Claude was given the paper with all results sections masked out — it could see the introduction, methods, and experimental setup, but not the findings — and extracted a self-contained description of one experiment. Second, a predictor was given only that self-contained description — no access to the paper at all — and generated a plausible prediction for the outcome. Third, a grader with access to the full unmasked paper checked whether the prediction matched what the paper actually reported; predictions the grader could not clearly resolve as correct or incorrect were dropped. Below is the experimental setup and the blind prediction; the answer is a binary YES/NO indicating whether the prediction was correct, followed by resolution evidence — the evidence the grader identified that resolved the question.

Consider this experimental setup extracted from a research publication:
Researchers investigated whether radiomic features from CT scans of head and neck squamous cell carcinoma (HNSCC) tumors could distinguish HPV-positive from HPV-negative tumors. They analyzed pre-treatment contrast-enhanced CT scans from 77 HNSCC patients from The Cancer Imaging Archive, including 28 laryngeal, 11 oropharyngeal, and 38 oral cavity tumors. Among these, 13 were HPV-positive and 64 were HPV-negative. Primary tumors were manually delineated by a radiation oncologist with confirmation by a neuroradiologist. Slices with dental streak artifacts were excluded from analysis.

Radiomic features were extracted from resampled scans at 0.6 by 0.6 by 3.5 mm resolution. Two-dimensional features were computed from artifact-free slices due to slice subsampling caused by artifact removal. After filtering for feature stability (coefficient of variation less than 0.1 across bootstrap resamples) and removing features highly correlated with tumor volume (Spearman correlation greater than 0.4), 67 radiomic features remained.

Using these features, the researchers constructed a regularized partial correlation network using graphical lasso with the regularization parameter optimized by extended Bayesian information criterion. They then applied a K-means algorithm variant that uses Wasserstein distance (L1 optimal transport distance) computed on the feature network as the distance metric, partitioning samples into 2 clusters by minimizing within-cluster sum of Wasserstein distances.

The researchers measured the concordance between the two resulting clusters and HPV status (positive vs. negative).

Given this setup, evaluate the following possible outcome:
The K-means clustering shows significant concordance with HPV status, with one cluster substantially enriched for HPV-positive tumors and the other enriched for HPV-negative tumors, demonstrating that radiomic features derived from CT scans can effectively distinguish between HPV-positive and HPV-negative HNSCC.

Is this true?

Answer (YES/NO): YES